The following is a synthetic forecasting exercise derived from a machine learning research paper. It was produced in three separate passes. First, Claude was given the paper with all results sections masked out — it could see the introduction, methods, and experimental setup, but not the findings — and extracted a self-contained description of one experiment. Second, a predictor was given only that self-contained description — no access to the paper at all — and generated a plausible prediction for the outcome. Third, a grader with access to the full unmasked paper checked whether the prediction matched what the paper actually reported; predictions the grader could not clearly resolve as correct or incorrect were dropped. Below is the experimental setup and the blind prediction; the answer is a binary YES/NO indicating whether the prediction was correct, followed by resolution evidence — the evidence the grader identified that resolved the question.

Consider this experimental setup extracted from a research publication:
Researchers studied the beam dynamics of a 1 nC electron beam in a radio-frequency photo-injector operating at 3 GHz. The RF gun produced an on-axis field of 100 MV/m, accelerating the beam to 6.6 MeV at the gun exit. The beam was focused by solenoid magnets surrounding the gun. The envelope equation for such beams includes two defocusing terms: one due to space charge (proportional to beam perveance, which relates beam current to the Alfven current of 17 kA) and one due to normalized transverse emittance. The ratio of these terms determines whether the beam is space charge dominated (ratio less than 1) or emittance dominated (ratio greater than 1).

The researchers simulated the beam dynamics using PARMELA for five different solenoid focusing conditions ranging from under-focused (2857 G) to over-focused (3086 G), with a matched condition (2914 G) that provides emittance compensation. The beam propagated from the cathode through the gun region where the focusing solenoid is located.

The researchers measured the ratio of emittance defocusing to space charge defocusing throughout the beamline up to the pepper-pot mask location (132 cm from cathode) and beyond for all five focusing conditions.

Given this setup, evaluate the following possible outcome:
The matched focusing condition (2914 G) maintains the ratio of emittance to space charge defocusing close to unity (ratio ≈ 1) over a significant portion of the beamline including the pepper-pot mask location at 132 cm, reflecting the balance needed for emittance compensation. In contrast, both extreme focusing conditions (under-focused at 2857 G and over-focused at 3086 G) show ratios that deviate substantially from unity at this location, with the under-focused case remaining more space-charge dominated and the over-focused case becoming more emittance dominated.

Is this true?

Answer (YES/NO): NO